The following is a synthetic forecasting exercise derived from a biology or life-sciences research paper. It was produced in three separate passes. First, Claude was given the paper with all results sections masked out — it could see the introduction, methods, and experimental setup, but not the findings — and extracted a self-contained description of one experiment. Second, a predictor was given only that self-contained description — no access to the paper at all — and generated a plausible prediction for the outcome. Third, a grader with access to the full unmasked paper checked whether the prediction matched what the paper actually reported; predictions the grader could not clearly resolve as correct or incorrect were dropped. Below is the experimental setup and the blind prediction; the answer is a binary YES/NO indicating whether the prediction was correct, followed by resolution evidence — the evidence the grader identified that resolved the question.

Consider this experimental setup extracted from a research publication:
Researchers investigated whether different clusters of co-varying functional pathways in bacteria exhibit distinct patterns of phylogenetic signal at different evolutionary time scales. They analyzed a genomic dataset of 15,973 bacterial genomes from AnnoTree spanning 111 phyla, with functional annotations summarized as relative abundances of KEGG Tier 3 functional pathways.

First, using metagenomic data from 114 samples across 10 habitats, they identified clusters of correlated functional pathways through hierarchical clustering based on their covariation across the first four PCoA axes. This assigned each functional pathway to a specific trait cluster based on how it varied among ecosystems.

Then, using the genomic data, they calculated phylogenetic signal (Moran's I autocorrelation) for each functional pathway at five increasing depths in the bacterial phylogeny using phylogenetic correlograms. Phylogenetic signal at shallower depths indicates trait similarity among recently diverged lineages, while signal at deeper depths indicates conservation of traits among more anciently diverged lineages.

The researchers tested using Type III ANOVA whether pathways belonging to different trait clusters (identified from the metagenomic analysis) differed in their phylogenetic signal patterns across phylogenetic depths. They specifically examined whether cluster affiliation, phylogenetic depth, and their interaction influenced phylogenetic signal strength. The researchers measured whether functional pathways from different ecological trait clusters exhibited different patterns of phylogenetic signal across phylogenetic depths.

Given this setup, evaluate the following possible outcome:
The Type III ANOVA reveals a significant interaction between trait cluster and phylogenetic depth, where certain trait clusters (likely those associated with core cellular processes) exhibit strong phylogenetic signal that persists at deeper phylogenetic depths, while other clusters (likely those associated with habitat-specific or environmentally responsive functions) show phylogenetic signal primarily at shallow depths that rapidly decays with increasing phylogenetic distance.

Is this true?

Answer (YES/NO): NO